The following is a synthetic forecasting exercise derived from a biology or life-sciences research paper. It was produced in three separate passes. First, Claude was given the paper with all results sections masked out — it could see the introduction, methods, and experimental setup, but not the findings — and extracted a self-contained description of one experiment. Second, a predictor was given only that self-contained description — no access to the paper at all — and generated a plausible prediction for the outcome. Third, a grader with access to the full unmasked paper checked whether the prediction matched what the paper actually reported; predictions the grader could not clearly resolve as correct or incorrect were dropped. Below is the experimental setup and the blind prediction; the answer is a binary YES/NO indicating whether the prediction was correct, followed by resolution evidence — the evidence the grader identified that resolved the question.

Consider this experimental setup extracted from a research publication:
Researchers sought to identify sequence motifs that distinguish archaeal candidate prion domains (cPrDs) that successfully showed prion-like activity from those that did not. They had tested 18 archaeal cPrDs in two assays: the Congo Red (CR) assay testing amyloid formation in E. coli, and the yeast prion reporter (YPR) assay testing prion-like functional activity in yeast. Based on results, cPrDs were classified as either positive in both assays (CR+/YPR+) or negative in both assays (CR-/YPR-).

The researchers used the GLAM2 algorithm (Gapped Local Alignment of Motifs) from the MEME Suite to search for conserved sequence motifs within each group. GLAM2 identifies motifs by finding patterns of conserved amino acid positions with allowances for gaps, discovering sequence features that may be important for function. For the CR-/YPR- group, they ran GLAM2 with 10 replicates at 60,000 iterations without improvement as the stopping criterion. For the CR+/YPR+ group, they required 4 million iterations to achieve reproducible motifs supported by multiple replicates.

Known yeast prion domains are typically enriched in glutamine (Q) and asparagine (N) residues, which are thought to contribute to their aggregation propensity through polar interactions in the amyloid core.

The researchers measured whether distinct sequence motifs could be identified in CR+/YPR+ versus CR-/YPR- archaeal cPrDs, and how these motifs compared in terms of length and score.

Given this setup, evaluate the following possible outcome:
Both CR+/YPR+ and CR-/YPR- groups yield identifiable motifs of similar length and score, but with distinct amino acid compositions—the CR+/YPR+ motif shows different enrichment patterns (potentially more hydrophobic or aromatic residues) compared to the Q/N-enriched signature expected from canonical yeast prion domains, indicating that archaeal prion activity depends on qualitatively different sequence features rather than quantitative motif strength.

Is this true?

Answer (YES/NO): NO